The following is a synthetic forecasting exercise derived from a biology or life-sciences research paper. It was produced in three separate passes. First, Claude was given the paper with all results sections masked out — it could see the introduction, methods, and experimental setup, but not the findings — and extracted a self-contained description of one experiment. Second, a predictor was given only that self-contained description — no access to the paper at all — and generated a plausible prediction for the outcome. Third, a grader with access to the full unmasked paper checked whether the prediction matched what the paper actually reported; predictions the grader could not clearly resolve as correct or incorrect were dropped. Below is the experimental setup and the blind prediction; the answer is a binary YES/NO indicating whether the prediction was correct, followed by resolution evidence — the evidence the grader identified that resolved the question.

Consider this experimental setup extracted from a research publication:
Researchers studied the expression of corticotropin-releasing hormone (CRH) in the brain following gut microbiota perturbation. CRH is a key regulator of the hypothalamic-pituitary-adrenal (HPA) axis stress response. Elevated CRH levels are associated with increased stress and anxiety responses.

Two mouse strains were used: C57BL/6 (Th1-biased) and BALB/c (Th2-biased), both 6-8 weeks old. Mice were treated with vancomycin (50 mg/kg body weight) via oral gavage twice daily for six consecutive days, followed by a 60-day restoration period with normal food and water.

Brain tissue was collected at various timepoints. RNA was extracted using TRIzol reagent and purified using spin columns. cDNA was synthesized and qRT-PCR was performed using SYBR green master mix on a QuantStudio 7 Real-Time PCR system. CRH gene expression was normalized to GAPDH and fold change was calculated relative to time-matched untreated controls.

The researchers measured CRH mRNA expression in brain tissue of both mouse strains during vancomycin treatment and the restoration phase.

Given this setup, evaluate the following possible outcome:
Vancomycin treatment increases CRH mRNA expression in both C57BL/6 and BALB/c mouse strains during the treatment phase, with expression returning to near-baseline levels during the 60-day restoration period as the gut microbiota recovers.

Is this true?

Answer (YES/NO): YES